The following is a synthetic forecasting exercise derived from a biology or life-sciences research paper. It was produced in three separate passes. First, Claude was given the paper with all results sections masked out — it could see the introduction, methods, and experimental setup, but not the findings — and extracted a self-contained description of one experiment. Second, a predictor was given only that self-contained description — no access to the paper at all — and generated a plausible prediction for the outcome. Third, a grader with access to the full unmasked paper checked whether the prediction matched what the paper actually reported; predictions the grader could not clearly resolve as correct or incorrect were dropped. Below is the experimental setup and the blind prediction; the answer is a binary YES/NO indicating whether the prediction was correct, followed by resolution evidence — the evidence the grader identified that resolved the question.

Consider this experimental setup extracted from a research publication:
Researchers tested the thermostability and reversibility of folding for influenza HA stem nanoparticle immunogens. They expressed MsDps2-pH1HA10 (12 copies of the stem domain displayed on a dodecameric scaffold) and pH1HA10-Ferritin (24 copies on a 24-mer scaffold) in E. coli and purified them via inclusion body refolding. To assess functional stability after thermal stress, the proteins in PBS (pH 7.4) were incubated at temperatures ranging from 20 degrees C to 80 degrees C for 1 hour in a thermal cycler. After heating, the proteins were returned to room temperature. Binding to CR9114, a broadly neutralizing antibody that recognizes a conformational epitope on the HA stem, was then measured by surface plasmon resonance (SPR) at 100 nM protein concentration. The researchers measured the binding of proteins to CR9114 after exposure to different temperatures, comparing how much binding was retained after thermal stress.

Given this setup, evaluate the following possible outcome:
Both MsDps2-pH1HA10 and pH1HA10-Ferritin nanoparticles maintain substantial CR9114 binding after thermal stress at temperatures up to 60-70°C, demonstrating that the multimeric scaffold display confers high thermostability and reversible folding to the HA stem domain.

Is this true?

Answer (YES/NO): NO